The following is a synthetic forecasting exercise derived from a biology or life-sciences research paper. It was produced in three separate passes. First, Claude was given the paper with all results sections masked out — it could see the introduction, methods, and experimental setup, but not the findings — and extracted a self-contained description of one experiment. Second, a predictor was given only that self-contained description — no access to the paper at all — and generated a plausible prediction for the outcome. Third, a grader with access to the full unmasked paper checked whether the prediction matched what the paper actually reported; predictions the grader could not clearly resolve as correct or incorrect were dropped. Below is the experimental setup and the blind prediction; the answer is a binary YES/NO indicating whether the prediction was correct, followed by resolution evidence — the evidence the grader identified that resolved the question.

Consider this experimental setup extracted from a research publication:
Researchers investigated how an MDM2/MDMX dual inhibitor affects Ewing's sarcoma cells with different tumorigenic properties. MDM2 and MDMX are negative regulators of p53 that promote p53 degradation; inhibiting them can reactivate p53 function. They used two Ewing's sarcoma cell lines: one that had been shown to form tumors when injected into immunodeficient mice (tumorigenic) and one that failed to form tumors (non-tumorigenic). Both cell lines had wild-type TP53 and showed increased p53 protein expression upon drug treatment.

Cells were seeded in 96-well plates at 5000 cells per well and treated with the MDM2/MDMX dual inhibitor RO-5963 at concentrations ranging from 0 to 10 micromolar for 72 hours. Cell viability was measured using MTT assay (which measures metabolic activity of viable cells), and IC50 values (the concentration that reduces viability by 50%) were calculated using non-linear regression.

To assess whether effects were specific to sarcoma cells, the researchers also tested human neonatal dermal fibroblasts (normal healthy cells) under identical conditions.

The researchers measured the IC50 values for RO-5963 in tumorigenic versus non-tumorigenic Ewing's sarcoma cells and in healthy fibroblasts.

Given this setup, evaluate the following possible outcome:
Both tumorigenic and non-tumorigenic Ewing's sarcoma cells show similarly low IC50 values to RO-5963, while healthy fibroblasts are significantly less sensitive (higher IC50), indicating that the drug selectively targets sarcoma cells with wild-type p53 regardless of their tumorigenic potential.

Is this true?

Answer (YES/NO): NO